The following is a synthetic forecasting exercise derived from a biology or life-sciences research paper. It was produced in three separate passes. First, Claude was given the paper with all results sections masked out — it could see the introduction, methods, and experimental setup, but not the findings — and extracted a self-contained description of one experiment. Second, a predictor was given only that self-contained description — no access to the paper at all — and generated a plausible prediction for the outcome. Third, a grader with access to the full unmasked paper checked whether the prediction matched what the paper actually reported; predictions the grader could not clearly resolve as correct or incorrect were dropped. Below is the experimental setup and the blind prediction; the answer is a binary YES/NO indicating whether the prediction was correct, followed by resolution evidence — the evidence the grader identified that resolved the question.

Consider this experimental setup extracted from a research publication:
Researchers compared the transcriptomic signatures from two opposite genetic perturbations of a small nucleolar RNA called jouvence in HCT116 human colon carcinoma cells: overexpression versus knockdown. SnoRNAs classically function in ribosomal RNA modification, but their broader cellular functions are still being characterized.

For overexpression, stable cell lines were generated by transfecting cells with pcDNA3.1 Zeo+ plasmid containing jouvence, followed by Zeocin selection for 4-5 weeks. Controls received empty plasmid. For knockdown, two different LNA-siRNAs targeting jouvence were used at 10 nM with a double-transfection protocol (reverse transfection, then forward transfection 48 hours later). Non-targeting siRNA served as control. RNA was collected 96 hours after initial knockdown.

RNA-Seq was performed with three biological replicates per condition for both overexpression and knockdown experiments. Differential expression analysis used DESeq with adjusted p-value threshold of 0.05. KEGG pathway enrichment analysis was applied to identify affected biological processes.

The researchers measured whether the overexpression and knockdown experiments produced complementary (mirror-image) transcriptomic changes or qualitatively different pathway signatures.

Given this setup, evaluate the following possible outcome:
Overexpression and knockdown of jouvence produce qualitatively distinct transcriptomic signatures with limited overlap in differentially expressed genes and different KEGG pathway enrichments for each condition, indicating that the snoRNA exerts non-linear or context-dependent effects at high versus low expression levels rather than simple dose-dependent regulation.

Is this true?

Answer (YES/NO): NO